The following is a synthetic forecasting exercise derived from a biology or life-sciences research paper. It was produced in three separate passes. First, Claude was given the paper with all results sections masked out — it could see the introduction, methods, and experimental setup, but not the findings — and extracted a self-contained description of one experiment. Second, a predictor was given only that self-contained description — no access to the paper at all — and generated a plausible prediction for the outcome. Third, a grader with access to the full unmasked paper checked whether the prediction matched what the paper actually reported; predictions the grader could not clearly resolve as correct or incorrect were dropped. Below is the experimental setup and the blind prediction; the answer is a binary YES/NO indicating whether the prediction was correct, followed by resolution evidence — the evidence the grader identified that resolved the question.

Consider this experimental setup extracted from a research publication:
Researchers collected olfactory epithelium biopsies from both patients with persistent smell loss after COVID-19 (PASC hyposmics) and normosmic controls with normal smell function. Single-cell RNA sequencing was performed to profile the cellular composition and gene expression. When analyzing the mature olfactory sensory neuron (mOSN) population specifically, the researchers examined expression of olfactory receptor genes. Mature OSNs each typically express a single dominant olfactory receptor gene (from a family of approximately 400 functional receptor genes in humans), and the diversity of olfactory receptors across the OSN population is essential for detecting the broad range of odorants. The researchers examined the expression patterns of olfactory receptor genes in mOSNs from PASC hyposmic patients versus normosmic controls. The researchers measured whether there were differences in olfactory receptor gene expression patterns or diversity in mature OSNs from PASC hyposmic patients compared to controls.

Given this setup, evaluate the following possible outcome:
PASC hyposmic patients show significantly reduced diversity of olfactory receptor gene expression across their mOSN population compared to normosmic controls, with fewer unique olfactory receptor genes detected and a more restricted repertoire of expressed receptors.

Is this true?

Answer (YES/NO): NO